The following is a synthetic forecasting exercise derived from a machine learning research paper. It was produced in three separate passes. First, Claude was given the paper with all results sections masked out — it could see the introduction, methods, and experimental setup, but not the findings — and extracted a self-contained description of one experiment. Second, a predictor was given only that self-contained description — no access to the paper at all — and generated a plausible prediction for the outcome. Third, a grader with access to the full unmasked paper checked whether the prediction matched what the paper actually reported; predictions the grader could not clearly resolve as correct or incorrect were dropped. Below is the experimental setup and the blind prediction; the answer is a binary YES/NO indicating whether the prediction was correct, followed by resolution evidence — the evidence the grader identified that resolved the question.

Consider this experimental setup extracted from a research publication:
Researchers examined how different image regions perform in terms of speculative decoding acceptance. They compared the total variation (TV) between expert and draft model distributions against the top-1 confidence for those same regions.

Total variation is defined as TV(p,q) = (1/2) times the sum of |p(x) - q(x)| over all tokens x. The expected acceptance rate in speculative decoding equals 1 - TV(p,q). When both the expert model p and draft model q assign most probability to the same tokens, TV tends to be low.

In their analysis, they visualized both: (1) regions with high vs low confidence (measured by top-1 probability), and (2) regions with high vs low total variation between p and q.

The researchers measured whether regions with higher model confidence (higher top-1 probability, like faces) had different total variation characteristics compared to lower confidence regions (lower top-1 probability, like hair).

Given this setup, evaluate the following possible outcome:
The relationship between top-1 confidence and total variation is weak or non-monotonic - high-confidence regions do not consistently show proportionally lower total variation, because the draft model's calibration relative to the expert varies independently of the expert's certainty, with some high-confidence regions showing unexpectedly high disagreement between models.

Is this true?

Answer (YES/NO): NO